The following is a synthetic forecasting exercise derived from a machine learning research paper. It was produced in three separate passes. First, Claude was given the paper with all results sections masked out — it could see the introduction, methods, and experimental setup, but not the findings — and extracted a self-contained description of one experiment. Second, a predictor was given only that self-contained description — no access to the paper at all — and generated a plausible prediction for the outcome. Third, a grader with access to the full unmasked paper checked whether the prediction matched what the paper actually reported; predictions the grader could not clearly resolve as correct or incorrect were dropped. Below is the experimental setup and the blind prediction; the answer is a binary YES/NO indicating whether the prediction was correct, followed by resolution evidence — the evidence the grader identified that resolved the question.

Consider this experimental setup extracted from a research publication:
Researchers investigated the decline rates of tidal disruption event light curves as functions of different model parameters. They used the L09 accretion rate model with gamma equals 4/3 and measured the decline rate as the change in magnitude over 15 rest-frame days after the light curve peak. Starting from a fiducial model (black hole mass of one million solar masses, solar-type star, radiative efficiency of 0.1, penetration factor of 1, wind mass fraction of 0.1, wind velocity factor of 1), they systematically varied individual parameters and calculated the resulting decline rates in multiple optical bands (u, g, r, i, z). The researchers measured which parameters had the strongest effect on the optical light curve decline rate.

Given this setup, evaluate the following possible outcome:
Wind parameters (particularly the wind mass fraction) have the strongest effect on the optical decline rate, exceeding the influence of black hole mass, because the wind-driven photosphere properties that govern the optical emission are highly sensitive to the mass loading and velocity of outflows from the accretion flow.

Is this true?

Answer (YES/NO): NO